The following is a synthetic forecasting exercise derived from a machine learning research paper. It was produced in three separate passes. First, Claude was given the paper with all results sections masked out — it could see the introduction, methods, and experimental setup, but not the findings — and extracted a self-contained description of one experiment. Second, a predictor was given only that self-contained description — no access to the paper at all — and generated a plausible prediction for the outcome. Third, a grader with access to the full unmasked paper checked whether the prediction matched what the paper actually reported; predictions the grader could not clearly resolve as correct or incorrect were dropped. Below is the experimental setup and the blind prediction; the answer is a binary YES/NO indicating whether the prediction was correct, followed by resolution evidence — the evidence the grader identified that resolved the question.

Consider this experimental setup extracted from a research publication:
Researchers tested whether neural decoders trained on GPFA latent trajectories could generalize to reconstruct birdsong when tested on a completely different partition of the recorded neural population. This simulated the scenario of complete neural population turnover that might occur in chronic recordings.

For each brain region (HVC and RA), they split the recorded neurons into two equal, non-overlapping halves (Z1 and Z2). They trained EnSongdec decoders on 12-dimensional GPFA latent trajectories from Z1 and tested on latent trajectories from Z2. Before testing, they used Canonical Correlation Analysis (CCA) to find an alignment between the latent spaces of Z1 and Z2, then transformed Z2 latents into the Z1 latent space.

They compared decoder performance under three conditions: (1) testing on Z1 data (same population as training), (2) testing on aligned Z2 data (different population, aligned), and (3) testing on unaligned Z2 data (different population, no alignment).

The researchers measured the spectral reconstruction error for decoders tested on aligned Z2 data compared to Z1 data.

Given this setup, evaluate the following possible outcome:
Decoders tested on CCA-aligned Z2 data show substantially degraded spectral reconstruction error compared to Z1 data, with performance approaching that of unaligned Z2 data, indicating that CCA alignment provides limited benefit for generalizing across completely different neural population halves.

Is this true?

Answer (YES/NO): NO